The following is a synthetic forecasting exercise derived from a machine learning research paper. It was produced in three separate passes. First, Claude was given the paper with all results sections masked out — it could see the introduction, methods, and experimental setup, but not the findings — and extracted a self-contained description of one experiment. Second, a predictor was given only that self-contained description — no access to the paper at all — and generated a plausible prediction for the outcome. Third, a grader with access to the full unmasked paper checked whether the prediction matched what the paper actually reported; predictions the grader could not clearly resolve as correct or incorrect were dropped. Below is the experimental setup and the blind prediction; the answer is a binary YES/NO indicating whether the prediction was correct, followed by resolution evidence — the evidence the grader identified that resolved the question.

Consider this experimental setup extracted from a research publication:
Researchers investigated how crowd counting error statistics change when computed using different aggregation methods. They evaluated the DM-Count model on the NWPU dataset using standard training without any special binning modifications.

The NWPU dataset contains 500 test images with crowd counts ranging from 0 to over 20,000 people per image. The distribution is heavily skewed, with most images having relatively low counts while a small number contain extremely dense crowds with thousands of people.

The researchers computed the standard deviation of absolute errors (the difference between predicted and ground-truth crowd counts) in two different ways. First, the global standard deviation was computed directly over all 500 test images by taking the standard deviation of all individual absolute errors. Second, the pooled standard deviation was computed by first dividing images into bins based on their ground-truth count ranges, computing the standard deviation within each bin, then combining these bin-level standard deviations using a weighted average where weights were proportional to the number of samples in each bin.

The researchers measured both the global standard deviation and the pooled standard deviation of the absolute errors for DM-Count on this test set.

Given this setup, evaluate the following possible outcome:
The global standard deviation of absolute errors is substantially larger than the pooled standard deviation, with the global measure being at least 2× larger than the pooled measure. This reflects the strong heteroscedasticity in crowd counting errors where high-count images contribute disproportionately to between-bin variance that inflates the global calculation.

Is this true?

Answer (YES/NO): NO